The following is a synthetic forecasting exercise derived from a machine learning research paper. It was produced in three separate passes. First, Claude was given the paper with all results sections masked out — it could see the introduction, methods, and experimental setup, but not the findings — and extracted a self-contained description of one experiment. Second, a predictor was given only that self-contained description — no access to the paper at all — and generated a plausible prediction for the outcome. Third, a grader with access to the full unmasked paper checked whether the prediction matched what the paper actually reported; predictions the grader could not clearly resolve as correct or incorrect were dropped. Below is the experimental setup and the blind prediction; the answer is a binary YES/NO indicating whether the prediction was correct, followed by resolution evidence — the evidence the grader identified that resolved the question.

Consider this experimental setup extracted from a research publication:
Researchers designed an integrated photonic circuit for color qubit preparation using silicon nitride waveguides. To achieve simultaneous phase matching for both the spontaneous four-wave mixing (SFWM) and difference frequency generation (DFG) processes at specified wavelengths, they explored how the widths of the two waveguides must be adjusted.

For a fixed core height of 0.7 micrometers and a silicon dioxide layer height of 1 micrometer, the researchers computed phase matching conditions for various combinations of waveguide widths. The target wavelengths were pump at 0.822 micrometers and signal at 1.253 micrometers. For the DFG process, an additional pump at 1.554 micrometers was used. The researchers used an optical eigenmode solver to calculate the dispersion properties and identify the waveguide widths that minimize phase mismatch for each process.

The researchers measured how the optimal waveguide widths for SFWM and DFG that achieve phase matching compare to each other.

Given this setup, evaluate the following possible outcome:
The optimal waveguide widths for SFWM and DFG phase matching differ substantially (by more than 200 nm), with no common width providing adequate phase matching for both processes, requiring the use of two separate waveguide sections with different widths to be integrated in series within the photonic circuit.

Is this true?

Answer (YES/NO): YES